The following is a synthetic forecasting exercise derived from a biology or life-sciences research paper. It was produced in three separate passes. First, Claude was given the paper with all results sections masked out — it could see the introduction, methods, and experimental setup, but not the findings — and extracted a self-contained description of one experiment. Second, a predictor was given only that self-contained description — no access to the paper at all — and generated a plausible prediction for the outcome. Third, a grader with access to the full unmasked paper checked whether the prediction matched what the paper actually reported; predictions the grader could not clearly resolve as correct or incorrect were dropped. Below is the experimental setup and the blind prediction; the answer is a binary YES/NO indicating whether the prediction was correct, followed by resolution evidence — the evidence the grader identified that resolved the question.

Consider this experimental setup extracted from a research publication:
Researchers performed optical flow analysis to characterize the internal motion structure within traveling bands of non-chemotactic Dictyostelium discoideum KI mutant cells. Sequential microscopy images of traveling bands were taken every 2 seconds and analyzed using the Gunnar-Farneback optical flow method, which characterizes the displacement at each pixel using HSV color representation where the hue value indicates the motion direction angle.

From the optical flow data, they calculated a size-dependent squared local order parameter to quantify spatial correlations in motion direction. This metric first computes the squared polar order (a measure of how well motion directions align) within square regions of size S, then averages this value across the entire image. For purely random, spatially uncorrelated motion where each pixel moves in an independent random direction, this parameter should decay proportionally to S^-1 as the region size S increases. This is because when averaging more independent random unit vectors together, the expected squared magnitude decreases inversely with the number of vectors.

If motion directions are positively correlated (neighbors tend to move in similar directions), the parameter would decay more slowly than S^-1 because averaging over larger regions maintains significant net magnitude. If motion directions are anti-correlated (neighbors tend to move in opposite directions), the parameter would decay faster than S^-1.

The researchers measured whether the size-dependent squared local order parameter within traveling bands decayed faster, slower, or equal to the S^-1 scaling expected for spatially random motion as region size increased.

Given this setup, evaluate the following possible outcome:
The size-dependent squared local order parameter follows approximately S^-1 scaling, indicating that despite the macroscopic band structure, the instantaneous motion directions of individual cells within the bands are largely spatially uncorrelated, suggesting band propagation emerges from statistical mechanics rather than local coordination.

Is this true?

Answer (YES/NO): NO